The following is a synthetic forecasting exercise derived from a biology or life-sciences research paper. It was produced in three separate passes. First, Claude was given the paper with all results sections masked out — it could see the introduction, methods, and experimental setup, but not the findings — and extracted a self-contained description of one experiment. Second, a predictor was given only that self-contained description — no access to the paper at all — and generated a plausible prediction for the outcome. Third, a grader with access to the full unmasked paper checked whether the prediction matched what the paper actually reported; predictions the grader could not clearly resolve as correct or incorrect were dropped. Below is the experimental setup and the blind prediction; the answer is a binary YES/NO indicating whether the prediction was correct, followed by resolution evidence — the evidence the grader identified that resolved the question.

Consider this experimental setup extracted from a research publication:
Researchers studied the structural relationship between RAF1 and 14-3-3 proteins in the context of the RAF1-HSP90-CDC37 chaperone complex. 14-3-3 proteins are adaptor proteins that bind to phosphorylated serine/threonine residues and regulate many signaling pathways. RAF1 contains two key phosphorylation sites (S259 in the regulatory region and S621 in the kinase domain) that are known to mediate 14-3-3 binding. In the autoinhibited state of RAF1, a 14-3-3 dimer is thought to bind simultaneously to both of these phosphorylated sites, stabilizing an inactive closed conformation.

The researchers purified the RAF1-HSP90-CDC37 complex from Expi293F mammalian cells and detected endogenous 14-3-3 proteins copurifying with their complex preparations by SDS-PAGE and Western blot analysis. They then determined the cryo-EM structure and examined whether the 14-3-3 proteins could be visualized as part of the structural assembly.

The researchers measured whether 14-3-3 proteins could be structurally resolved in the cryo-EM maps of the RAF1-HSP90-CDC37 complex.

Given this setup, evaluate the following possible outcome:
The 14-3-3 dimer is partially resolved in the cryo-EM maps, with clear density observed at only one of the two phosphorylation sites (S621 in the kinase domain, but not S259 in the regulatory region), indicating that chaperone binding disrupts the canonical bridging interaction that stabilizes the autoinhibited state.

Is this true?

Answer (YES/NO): NO